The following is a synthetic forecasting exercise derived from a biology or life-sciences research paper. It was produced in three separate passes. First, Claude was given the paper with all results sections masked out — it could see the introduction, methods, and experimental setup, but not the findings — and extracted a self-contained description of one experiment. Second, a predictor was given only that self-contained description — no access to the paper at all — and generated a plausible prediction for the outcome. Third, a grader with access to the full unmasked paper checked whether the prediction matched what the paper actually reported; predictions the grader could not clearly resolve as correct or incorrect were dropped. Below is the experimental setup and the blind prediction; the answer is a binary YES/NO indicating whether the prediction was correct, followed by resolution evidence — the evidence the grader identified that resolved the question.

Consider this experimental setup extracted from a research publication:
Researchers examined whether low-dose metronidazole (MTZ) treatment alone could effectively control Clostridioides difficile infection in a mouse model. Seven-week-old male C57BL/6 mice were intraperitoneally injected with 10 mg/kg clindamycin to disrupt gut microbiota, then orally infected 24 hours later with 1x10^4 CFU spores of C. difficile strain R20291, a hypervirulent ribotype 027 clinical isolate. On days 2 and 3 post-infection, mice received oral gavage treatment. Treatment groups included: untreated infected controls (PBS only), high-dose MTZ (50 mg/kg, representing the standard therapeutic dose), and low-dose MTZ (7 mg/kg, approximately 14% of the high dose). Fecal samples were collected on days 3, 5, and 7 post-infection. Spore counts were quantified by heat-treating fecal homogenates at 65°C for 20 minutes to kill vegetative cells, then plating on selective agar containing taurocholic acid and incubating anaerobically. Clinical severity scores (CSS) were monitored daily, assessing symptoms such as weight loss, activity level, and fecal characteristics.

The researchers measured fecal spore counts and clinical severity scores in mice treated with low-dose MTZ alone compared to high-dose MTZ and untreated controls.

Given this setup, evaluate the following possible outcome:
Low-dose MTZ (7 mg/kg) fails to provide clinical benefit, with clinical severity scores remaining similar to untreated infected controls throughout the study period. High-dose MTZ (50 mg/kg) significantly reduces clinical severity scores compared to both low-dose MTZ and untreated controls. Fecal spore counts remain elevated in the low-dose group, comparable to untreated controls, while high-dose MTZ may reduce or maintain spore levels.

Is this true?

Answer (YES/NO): NO